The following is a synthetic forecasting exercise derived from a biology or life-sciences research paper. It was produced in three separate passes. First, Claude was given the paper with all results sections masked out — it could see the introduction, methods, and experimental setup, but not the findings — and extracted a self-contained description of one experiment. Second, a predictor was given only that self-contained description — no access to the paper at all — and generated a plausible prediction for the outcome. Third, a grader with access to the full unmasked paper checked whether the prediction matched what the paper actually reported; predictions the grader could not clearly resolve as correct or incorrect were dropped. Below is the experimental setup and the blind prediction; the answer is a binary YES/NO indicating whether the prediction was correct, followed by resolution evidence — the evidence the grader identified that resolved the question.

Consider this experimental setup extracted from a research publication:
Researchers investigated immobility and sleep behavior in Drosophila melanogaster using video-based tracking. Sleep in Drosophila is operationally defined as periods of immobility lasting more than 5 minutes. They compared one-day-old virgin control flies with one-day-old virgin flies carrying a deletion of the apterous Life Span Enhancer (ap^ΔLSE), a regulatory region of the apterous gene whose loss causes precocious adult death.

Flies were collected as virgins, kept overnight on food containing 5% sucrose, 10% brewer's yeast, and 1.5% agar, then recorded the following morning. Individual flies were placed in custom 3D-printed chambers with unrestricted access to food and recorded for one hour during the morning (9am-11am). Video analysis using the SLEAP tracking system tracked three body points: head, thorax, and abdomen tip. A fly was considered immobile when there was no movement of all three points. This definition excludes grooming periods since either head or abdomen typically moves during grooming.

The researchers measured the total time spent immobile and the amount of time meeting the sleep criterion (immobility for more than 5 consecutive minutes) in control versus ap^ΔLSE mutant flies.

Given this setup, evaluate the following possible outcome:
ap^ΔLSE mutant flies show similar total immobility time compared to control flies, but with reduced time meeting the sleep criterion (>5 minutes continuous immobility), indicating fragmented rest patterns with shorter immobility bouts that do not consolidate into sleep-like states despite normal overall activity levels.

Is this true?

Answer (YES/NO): NO